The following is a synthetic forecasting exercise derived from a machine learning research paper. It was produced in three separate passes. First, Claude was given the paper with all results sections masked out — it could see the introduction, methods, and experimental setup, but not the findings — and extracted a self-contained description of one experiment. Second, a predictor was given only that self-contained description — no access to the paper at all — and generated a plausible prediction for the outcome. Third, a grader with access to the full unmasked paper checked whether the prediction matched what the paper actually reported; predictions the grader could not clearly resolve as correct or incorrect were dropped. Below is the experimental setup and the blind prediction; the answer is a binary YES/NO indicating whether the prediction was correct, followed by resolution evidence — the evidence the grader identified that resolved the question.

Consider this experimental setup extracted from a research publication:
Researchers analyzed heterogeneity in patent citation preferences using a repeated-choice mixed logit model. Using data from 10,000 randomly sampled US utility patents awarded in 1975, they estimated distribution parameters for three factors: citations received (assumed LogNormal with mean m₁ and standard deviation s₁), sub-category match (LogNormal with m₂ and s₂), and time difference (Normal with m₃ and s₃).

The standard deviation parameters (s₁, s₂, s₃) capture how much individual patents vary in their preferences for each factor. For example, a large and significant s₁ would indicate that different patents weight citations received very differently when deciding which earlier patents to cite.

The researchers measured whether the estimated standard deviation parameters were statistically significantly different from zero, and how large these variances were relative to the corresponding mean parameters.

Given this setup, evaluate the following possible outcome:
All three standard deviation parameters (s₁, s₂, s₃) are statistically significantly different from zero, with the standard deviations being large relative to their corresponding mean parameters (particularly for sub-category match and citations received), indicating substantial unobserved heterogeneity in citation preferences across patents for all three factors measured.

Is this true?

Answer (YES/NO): NO